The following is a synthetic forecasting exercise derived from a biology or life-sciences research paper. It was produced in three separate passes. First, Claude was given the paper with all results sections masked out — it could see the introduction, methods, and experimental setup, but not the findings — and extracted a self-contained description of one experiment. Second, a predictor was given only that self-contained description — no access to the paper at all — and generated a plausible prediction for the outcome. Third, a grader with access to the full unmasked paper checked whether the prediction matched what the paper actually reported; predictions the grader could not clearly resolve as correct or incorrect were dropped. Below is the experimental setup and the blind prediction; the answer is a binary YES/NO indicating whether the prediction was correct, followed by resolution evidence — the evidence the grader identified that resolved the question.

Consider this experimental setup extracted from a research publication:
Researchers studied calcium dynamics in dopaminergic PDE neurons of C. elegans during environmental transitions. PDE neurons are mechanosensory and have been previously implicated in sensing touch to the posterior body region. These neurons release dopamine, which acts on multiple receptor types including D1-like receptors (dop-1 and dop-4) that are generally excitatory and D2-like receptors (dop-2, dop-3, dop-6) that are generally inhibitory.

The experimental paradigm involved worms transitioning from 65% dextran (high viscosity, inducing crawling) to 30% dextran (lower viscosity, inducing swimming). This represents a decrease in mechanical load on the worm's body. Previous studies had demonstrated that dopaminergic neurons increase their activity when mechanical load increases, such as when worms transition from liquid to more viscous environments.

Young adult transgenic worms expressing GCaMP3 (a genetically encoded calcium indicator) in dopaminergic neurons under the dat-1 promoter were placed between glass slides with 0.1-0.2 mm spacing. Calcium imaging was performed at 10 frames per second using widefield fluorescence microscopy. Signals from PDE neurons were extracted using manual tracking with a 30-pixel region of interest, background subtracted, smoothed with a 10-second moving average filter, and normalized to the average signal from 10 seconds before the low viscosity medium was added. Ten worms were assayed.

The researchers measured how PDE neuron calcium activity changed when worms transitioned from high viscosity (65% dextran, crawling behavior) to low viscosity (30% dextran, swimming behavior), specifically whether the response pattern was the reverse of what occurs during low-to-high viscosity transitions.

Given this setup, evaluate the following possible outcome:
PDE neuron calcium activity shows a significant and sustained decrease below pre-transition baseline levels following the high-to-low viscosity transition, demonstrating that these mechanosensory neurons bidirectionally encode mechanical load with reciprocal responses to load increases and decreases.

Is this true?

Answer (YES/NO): YES